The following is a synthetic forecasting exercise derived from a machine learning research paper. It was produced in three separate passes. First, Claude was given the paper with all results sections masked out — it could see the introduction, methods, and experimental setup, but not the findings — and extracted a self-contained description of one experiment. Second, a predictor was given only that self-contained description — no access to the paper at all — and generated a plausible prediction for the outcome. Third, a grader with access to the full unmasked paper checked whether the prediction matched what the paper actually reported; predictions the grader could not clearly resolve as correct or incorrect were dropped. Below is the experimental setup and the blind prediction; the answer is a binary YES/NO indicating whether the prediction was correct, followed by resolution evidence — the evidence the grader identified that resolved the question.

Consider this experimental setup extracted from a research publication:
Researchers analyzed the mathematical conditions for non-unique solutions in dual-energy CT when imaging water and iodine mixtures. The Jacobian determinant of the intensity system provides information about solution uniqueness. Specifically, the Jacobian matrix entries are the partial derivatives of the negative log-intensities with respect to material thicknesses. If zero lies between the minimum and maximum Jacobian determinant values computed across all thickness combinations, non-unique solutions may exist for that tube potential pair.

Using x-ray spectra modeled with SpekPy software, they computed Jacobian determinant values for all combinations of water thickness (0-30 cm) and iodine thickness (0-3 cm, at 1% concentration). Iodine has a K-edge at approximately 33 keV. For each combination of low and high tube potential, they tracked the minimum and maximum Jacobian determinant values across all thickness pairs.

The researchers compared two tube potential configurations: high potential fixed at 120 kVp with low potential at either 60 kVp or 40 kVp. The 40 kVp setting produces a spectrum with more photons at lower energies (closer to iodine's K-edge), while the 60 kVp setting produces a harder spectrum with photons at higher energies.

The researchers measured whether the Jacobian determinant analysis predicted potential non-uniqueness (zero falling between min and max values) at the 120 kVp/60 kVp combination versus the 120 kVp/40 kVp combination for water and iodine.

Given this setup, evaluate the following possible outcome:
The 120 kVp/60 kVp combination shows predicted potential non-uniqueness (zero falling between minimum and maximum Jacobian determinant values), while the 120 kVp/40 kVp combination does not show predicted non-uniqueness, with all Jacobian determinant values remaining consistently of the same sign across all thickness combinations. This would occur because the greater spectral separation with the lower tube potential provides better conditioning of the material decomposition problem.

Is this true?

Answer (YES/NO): NO